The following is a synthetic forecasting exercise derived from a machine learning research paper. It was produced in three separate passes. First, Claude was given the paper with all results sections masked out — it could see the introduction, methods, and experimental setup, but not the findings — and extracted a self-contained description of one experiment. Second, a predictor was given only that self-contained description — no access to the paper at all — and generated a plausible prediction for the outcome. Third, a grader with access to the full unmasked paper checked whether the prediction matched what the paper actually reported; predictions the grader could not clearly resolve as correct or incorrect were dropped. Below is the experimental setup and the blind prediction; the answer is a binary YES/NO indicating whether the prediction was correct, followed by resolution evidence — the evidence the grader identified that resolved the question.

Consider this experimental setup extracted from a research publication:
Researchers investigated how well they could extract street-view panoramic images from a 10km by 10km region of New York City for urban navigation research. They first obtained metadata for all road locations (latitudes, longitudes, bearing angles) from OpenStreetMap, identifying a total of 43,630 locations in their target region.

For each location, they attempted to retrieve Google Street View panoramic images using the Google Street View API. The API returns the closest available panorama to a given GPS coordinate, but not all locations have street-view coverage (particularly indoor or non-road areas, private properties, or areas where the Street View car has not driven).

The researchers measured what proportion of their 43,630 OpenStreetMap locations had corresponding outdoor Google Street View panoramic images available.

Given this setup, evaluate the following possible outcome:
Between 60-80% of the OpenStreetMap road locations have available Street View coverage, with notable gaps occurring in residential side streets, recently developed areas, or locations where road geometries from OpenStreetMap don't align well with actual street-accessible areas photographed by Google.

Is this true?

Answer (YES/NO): NO